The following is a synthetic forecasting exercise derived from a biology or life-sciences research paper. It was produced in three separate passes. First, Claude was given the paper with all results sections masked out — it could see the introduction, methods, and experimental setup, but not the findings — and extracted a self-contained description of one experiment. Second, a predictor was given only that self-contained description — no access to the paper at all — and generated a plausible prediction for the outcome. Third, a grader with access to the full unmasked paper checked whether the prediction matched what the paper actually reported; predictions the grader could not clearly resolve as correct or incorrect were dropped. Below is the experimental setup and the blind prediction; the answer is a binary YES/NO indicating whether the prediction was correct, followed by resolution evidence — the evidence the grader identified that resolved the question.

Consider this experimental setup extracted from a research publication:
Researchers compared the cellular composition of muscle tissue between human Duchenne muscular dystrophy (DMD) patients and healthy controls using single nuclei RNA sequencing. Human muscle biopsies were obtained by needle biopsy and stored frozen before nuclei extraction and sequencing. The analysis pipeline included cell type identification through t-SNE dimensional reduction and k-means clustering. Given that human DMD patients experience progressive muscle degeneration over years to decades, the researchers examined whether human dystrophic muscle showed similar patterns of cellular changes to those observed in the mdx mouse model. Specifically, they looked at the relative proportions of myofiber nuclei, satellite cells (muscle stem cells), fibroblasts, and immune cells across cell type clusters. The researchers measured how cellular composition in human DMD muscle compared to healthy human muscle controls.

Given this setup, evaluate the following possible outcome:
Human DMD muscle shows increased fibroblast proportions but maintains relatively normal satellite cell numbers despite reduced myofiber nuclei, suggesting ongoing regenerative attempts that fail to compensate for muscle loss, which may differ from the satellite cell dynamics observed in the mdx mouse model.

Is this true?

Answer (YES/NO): NO